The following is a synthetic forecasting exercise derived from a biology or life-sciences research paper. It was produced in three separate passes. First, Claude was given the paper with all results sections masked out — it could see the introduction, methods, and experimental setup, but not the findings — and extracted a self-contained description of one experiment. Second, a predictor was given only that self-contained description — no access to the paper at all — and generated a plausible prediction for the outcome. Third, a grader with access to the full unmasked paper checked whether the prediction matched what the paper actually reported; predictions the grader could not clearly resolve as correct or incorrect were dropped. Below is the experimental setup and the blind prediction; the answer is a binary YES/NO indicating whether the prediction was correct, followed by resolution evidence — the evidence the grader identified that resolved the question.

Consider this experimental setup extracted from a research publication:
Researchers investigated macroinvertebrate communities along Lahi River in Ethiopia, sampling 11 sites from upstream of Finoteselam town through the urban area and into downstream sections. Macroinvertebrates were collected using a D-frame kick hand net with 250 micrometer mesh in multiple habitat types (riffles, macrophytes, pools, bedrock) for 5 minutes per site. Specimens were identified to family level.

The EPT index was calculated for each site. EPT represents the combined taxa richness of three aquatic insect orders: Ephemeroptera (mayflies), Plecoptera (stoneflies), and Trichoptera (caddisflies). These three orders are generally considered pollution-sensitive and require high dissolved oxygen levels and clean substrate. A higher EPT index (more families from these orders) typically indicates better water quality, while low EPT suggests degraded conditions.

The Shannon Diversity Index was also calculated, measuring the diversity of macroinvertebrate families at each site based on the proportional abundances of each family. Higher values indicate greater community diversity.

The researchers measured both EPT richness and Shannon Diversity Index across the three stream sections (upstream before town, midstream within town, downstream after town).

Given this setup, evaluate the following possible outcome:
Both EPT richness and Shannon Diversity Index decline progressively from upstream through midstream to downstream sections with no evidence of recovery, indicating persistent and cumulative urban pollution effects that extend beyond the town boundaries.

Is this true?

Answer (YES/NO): NO